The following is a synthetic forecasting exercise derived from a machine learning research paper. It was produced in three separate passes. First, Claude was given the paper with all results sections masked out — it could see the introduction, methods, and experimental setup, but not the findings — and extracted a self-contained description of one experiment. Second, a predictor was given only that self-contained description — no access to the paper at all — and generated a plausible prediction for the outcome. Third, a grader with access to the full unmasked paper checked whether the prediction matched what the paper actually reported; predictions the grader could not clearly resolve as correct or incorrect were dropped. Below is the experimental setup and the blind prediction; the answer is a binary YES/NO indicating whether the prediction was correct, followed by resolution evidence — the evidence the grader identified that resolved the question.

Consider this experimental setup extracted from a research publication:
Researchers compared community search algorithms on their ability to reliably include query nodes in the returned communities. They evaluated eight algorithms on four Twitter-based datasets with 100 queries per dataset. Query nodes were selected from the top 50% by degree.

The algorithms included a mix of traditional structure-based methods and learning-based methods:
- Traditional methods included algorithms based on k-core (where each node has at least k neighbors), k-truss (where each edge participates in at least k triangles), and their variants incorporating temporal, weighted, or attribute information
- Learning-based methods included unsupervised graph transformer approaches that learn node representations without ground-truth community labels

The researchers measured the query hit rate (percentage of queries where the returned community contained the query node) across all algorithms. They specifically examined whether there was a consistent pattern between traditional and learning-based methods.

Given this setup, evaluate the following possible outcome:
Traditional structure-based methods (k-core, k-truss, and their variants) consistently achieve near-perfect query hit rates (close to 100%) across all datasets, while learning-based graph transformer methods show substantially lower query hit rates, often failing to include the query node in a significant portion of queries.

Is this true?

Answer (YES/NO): NO